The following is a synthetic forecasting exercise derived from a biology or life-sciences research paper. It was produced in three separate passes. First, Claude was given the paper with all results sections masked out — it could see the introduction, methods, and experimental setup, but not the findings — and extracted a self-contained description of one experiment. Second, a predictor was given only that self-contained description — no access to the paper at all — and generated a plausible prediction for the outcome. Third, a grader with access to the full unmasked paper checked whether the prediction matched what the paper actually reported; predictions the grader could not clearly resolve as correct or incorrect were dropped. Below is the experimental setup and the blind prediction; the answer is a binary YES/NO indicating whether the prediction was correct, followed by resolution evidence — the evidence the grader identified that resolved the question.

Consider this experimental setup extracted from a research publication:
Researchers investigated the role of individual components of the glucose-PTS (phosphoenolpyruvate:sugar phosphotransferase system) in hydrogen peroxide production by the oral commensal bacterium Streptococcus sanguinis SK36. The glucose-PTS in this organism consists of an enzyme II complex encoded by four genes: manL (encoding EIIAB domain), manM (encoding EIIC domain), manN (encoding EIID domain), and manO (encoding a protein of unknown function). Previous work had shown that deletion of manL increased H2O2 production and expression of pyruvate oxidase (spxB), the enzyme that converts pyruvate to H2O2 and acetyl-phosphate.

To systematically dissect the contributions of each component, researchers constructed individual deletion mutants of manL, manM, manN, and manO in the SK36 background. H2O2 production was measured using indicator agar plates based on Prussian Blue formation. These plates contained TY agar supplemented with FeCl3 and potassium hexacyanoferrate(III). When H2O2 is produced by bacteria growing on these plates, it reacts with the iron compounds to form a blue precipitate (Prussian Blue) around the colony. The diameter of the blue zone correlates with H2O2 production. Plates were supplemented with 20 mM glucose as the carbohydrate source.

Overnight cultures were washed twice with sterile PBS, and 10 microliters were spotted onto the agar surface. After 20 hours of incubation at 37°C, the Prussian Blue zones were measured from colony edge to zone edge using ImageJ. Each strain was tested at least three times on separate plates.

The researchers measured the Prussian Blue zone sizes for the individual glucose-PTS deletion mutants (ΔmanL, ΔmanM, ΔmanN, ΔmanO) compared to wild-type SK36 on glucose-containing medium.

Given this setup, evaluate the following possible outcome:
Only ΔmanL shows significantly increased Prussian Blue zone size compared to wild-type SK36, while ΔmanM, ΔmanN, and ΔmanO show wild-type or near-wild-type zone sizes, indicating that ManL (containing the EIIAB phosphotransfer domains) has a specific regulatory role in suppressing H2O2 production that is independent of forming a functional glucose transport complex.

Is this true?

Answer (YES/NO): NO